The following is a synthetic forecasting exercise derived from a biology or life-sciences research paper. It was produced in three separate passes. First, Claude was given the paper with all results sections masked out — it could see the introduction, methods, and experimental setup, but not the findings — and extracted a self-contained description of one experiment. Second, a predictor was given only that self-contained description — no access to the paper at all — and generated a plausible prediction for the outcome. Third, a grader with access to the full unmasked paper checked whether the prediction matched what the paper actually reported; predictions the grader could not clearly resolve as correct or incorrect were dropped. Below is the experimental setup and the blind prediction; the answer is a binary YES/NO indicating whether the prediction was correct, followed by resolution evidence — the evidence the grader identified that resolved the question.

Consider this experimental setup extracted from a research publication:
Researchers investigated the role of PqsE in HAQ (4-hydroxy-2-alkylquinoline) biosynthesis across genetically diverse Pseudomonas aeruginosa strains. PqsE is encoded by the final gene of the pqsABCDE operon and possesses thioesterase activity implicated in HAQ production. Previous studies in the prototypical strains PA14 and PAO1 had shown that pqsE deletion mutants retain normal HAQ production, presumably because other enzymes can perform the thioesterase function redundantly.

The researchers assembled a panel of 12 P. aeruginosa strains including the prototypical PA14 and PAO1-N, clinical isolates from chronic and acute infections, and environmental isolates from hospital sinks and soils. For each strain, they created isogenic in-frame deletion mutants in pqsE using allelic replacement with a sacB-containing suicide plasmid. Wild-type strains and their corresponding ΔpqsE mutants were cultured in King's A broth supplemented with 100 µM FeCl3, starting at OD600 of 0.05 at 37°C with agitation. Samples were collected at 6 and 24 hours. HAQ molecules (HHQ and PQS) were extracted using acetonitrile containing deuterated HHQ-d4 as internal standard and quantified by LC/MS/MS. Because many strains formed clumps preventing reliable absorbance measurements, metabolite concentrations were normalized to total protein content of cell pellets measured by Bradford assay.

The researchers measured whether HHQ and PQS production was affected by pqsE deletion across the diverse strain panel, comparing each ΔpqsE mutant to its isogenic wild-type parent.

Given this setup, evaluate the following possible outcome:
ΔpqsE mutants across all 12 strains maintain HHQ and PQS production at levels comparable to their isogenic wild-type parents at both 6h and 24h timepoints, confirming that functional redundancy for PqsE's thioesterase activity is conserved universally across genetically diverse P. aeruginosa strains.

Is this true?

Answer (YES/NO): NO